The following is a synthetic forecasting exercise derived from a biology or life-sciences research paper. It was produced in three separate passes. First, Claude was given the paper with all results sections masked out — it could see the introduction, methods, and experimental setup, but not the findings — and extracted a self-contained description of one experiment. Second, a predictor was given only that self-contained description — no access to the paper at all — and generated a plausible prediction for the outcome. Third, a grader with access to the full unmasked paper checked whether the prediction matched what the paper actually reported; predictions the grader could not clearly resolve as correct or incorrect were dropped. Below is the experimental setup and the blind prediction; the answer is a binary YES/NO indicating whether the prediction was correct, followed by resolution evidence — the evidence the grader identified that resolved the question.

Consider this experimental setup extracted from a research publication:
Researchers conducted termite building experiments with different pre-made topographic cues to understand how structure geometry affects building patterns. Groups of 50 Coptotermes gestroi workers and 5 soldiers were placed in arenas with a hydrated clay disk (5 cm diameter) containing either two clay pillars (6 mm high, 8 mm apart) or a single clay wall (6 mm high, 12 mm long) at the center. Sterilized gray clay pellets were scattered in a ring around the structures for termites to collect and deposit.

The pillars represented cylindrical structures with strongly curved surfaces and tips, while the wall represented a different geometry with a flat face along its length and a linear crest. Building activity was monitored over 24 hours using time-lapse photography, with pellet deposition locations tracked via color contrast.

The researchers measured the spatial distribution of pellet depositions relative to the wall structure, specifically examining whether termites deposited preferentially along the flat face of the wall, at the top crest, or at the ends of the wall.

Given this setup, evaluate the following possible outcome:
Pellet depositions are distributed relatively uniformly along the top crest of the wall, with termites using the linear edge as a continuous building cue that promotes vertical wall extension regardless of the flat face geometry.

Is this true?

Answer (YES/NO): NO